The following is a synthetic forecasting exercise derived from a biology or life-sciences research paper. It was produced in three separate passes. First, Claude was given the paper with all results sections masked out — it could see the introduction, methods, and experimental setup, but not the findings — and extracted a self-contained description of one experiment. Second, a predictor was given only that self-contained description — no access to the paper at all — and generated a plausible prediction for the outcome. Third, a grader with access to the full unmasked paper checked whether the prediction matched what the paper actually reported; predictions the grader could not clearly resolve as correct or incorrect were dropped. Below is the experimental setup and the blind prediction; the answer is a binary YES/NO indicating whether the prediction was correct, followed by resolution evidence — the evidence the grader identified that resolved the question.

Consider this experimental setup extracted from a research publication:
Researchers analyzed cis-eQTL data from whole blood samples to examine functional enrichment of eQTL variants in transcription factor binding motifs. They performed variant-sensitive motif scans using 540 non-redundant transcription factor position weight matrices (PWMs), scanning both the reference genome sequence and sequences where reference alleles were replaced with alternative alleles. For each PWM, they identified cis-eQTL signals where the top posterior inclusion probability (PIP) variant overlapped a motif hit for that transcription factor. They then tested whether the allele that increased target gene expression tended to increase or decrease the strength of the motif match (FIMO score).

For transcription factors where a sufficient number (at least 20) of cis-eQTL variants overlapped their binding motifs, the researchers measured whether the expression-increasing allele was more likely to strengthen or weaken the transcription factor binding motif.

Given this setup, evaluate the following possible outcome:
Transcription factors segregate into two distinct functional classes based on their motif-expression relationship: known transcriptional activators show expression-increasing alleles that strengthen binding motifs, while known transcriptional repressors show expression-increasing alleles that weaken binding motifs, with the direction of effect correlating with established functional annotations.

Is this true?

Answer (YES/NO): NO